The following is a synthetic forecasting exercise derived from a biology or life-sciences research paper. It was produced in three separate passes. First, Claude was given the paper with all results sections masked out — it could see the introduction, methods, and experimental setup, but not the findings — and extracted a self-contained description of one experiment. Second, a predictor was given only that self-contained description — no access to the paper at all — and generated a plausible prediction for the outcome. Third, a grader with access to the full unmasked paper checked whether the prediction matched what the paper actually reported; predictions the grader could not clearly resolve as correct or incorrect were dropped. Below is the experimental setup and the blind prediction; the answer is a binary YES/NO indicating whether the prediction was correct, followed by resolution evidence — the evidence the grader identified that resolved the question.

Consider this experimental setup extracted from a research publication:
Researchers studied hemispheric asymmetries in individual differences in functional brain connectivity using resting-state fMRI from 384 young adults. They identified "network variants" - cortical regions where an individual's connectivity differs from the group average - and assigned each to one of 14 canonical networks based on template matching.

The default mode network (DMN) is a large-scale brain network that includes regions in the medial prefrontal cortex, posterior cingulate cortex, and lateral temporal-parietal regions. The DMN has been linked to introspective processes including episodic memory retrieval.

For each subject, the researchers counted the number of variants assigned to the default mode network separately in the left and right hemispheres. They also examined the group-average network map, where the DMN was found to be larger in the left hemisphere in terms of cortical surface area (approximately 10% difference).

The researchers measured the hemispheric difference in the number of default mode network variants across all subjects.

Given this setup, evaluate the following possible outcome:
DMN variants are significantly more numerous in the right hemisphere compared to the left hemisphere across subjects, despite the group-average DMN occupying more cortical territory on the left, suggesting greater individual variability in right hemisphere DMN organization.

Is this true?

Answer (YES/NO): YES